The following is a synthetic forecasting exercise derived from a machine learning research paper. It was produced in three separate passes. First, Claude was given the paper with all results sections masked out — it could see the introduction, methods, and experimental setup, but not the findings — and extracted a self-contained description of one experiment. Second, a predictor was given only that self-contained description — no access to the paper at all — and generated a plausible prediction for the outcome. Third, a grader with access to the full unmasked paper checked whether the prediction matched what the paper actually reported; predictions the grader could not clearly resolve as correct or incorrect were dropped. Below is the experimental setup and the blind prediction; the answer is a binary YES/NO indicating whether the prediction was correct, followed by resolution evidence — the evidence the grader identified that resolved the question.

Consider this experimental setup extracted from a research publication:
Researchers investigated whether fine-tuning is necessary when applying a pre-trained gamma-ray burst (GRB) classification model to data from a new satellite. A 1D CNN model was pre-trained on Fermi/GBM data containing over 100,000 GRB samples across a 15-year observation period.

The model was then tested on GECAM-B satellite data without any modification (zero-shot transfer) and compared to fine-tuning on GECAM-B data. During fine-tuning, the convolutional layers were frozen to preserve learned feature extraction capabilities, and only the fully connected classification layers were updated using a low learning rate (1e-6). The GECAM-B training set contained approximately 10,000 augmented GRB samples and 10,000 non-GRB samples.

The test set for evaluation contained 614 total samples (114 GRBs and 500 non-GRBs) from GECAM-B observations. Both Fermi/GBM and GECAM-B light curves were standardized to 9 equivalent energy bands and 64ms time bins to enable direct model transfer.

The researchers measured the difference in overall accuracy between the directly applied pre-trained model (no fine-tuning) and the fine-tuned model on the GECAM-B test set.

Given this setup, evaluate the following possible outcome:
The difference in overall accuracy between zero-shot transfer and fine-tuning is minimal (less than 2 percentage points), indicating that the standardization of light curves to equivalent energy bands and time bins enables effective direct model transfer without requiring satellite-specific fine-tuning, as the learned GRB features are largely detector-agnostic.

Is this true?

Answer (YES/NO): YES